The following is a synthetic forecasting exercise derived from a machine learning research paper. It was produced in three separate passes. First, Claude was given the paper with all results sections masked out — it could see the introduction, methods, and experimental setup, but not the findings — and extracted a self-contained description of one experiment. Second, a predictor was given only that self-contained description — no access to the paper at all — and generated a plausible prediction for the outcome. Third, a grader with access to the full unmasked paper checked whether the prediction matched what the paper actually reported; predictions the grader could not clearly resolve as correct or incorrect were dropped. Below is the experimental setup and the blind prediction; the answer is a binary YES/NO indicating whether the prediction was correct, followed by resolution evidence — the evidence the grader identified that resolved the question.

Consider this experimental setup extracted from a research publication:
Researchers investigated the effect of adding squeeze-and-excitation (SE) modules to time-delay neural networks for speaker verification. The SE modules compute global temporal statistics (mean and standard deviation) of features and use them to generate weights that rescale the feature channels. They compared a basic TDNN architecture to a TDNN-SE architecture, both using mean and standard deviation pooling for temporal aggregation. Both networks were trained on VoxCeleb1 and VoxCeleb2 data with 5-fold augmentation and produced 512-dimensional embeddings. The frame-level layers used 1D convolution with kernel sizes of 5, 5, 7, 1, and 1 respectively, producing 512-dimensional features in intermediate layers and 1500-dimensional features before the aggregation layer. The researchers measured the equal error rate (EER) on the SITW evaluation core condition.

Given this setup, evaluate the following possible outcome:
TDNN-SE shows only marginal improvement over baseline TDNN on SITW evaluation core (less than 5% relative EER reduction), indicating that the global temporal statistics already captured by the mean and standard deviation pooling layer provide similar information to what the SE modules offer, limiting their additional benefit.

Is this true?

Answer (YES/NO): NO